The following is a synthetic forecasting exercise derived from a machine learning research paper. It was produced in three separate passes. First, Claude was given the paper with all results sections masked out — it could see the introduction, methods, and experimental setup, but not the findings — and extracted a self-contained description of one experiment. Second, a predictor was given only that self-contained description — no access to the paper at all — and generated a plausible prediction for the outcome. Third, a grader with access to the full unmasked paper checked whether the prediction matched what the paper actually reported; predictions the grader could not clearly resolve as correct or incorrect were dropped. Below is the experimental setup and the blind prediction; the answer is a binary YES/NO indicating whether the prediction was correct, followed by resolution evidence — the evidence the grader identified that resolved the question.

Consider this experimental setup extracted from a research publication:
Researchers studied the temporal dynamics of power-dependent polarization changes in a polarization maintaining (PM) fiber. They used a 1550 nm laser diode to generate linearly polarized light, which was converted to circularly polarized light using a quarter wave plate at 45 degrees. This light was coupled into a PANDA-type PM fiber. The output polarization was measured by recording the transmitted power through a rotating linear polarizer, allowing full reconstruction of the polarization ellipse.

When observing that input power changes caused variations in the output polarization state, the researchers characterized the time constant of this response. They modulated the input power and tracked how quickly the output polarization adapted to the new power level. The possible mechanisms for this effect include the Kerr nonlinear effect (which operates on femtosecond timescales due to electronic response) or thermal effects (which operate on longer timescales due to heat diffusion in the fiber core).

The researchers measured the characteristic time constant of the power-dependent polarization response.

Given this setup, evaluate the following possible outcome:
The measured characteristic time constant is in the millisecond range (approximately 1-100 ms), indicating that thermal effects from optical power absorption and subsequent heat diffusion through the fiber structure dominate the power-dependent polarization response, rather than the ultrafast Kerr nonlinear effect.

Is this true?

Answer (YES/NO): NO